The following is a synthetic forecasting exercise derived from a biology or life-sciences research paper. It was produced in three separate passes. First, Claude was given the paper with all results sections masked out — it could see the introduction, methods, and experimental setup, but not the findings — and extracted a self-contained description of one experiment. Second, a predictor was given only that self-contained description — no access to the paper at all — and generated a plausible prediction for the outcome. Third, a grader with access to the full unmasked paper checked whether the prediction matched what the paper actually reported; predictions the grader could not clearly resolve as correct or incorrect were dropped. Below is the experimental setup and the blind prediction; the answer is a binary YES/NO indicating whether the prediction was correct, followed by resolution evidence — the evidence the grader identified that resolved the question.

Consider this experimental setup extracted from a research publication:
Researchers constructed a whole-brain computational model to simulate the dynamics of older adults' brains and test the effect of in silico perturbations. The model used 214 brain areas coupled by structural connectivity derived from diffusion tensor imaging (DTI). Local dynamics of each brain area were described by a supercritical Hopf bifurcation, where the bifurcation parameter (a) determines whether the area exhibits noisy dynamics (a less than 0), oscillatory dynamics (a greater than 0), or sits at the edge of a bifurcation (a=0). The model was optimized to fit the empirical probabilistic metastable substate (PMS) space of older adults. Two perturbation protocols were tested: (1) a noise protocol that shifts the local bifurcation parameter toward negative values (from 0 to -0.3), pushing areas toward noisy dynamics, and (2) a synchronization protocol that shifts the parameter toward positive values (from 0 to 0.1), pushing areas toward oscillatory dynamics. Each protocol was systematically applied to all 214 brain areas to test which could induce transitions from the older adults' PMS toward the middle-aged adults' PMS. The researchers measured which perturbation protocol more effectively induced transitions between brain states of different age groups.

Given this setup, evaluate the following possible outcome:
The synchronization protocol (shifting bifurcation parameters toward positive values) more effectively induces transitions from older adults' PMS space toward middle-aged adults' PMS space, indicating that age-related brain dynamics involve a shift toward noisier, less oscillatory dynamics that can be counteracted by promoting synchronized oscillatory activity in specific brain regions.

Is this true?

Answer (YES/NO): NO